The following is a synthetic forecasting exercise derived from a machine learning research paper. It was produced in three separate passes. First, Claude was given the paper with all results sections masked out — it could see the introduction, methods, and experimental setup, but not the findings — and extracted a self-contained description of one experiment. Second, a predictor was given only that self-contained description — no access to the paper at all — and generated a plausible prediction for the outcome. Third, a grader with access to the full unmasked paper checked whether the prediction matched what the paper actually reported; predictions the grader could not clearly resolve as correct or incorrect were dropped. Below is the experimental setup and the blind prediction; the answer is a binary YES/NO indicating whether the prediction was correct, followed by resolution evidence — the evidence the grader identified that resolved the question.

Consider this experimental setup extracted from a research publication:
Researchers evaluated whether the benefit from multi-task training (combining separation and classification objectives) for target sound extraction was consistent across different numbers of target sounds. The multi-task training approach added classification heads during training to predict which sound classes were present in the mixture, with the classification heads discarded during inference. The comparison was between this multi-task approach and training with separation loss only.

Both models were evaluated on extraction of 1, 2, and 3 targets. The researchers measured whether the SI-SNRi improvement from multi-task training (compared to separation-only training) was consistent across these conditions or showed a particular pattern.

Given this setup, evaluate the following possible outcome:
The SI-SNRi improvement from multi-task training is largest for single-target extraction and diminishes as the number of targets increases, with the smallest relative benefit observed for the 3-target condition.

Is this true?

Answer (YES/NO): NO